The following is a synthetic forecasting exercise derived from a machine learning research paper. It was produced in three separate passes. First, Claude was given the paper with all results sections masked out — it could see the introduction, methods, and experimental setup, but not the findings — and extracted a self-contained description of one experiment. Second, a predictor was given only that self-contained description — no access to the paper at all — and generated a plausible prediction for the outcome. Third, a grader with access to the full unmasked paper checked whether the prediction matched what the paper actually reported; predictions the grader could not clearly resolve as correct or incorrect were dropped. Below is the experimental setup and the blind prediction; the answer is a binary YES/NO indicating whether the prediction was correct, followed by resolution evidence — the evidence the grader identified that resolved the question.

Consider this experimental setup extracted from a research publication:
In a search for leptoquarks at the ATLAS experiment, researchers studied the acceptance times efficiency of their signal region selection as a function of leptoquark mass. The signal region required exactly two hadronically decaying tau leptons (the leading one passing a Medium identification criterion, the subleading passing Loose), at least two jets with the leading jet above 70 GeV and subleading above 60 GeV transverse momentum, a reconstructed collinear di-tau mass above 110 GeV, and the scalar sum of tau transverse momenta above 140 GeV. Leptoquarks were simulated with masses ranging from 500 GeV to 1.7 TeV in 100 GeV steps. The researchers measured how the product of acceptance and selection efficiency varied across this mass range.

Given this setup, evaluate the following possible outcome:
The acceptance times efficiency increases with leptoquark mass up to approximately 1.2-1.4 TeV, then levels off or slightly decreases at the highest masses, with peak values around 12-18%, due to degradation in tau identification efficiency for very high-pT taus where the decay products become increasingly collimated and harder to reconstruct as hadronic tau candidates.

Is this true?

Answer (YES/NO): NO